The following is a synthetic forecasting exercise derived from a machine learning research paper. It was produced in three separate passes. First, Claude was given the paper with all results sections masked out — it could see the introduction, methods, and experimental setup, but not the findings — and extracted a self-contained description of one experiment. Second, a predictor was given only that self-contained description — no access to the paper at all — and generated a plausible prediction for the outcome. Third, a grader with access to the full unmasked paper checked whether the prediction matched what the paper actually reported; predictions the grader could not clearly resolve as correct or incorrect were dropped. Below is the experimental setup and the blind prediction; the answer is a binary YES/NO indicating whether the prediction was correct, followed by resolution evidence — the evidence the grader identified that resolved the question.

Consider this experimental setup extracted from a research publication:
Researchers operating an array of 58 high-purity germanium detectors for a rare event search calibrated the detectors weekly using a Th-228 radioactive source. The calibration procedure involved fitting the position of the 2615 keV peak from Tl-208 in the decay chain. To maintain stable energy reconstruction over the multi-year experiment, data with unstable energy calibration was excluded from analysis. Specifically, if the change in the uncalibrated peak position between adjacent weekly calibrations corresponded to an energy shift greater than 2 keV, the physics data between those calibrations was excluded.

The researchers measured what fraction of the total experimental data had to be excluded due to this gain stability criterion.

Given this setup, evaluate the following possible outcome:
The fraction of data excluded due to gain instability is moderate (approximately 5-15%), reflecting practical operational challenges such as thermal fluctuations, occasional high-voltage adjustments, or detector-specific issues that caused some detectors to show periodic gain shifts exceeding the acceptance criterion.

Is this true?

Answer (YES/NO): NO